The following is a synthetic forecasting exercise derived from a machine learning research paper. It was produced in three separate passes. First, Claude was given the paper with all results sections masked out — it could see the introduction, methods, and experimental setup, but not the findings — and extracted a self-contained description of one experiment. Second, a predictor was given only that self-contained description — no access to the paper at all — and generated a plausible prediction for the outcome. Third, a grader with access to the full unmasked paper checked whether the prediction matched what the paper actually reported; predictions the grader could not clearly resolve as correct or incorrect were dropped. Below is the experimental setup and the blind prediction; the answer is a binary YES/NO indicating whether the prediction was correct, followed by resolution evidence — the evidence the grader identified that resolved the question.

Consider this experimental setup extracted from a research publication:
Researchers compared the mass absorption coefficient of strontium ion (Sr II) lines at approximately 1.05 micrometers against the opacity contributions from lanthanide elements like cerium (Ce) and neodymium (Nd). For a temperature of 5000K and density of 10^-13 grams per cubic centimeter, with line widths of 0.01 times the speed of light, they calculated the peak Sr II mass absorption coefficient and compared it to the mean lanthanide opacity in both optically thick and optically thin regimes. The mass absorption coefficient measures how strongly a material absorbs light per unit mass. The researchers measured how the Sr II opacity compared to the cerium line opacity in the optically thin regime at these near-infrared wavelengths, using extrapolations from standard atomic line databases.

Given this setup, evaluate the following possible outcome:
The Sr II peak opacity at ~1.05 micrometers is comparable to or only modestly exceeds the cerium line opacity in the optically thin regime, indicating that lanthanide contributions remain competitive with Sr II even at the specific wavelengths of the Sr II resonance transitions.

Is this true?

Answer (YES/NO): NO